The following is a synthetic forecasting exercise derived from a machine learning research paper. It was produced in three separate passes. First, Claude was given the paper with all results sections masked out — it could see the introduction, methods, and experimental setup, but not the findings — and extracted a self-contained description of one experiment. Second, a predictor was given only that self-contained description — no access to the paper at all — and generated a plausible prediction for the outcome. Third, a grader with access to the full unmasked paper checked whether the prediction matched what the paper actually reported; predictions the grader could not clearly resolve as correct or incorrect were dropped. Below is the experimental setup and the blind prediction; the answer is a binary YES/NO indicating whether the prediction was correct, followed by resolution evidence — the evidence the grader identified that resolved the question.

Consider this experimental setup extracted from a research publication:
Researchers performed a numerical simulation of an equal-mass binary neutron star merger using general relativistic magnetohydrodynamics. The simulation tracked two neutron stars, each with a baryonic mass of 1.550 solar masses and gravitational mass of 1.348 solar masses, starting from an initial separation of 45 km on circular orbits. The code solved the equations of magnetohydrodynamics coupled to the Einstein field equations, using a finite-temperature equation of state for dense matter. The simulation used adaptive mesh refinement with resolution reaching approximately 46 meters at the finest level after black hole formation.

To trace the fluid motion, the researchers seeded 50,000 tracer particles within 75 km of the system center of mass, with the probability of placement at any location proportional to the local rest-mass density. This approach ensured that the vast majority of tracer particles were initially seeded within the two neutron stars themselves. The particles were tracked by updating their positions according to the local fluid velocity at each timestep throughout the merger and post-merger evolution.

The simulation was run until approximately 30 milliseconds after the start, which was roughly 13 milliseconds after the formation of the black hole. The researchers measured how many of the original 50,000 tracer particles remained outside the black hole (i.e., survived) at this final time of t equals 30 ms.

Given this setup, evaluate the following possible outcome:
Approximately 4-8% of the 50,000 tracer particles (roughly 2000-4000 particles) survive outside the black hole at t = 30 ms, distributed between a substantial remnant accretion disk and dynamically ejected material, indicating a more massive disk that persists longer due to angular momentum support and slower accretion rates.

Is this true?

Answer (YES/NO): NO